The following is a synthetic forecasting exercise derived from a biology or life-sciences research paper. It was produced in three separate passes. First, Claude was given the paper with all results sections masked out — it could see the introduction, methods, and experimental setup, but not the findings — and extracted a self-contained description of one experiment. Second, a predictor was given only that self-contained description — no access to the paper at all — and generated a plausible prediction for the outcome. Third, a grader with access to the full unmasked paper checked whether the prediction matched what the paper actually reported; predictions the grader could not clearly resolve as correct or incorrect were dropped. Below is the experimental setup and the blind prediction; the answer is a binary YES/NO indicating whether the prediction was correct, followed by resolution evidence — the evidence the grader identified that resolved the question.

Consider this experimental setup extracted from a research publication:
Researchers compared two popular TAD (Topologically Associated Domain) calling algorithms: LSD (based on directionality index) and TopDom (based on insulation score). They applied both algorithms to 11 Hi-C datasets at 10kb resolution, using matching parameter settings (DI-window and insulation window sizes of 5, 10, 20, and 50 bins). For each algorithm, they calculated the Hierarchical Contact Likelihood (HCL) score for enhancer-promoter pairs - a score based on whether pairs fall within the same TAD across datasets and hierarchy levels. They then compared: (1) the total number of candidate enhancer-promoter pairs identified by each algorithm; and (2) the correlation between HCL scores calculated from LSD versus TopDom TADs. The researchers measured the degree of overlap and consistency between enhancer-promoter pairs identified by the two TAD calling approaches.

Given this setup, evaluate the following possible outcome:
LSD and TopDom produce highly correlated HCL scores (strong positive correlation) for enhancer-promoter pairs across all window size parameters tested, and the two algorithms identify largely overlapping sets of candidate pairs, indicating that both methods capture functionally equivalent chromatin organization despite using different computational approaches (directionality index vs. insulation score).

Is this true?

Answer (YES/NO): NO